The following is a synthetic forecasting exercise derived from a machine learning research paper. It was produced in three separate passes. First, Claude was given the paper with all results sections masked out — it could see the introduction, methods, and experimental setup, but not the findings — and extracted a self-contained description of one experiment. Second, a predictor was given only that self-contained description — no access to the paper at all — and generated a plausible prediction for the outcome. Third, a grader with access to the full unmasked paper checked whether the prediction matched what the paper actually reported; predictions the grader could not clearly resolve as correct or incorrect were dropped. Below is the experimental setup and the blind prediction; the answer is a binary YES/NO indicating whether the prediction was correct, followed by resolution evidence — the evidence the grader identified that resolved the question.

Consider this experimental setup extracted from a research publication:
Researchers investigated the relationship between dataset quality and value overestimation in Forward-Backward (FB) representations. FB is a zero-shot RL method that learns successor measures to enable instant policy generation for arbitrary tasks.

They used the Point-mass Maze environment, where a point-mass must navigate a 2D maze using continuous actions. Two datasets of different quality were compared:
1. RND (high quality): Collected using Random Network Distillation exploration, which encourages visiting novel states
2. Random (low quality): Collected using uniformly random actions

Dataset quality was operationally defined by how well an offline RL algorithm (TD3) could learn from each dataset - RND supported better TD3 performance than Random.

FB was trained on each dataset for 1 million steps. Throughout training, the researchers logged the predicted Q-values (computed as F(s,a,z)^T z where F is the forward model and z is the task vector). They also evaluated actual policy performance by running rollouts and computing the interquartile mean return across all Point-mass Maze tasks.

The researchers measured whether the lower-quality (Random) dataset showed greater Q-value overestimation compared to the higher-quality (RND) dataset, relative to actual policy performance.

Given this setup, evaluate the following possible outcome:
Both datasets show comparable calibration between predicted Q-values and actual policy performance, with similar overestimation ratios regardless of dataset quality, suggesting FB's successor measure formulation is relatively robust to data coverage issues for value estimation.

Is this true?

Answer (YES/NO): NO